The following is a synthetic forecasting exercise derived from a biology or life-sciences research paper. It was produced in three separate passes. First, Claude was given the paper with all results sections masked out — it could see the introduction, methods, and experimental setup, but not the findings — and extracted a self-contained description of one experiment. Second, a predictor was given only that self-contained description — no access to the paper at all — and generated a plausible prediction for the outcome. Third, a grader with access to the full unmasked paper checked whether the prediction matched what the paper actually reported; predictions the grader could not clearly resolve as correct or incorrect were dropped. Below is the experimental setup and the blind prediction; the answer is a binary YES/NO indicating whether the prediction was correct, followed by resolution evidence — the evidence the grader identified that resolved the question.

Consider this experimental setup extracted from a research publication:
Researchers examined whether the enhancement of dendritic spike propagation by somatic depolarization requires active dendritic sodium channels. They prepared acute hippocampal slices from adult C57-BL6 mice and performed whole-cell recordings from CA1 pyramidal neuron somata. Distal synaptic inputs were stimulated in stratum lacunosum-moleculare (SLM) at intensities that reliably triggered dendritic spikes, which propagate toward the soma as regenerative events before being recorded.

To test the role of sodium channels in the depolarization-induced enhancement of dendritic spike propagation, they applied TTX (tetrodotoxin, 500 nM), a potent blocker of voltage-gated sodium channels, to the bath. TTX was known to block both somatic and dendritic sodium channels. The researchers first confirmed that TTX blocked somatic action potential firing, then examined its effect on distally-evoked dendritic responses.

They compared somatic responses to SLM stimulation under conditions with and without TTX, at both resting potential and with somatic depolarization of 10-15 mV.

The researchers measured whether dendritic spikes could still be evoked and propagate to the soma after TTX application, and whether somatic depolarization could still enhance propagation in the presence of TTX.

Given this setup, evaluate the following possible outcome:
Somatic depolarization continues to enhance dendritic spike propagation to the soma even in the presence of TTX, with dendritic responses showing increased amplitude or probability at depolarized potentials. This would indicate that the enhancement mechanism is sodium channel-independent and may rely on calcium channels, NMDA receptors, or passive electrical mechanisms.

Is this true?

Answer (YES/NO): YES